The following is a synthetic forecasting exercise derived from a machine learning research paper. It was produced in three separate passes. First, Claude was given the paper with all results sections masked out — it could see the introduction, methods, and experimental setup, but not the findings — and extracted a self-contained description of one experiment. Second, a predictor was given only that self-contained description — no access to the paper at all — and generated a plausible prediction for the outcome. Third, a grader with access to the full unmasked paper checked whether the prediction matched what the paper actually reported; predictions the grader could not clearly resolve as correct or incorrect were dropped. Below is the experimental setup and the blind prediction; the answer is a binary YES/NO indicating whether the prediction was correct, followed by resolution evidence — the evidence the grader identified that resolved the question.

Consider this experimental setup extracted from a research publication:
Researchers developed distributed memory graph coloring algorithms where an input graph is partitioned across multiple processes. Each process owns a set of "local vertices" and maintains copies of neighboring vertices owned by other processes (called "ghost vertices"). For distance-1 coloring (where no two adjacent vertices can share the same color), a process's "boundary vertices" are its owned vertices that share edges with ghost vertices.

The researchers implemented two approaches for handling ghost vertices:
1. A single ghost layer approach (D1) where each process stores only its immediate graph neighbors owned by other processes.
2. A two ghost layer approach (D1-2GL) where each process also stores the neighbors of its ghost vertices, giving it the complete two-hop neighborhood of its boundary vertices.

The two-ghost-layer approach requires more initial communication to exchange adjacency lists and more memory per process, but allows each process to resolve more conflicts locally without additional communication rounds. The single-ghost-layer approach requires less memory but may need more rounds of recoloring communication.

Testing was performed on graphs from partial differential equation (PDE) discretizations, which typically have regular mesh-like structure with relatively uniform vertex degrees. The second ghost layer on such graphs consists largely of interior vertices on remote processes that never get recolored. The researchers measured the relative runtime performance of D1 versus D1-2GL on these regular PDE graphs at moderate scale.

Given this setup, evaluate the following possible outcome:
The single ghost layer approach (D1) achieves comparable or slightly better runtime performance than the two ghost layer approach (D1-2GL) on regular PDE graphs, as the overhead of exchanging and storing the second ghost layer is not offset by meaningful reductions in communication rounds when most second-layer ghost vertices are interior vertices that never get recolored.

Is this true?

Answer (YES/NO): NO